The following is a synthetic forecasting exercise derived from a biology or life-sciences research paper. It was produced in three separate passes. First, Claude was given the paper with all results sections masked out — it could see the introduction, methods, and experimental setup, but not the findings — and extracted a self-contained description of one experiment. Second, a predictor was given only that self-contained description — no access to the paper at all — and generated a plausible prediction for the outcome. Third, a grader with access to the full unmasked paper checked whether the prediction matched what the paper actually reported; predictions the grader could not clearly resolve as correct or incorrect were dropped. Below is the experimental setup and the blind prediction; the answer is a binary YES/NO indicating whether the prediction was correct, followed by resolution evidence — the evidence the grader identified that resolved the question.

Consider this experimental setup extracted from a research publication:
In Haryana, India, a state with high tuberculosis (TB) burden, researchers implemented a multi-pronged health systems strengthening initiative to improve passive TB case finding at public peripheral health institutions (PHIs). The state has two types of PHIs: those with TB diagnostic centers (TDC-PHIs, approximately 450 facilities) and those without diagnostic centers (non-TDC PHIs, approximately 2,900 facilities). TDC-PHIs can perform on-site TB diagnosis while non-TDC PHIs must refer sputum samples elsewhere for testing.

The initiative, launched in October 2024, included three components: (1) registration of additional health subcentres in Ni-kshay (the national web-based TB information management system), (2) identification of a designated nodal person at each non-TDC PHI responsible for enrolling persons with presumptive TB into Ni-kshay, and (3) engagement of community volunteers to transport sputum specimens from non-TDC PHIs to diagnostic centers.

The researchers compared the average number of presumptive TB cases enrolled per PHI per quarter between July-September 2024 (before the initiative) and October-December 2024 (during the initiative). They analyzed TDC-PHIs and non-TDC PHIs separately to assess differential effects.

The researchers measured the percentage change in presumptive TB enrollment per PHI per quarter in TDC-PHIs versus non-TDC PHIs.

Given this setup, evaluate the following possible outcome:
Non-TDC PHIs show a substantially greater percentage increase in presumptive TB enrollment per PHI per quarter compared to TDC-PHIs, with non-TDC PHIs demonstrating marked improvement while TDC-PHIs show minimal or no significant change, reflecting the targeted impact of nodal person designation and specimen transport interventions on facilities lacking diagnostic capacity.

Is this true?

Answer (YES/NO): YES